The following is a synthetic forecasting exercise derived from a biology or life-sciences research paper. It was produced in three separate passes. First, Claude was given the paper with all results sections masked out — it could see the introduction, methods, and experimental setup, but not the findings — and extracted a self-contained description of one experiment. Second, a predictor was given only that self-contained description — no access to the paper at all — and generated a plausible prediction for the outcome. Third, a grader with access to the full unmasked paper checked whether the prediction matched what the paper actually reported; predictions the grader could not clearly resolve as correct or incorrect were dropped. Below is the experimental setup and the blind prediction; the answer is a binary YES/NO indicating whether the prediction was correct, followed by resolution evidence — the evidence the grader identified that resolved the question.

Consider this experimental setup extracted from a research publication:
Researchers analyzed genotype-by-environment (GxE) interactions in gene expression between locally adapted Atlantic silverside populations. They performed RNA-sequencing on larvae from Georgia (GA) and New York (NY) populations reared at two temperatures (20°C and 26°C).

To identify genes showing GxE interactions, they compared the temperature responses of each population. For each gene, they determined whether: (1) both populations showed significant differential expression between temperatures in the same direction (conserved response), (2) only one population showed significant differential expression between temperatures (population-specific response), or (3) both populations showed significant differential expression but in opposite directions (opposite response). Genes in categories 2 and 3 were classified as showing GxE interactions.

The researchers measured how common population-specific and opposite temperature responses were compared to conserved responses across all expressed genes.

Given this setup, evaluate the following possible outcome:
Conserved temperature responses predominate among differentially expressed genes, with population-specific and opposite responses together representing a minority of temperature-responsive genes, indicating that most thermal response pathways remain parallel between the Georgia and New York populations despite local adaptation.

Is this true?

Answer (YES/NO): NO